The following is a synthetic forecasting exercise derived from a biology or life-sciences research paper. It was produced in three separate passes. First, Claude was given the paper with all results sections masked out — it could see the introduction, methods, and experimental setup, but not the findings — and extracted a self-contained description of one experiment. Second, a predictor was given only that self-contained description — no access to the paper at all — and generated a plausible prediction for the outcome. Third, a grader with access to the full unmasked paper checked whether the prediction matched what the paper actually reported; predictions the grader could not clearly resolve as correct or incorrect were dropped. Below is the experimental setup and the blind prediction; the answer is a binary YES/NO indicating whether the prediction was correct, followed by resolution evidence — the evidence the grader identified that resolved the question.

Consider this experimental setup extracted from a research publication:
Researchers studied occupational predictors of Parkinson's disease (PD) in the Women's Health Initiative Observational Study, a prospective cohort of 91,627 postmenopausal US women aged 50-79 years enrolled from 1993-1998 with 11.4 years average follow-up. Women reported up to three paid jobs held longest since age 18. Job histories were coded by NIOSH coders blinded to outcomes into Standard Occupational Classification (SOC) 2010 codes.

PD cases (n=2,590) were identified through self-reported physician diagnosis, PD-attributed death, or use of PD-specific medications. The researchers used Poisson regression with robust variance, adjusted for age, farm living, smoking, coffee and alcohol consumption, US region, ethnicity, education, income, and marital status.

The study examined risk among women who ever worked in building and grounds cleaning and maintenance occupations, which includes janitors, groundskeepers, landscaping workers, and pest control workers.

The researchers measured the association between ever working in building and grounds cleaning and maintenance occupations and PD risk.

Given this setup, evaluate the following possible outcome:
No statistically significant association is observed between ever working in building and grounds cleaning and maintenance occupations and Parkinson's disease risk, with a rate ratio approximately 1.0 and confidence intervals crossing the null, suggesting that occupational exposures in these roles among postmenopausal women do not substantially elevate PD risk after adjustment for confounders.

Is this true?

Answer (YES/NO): NO